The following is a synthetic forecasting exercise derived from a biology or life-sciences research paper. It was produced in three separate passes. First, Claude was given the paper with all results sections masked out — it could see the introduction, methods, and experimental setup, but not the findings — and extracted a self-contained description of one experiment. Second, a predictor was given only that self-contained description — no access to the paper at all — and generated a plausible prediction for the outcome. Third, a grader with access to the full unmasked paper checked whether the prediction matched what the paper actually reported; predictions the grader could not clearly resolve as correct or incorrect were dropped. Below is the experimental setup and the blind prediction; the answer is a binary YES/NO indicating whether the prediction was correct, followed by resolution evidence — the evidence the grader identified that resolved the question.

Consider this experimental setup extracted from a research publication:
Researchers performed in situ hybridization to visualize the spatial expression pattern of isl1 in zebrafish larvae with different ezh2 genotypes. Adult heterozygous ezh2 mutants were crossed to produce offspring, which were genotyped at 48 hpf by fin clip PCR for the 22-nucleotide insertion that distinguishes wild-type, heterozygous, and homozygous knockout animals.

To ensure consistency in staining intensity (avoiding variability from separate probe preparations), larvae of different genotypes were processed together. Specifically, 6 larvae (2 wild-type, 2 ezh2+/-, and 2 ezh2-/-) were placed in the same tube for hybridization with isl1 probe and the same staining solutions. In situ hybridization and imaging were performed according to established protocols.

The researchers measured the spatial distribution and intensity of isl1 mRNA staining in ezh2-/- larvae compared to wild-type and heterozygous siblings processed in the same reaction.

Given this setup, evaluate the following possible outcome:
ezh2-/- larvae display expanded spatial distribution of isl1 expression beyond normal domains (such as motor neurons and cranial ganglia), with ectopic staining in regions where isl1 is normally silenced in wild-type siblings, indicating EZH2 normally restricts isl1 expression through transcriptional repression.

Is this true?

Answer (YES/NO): NO